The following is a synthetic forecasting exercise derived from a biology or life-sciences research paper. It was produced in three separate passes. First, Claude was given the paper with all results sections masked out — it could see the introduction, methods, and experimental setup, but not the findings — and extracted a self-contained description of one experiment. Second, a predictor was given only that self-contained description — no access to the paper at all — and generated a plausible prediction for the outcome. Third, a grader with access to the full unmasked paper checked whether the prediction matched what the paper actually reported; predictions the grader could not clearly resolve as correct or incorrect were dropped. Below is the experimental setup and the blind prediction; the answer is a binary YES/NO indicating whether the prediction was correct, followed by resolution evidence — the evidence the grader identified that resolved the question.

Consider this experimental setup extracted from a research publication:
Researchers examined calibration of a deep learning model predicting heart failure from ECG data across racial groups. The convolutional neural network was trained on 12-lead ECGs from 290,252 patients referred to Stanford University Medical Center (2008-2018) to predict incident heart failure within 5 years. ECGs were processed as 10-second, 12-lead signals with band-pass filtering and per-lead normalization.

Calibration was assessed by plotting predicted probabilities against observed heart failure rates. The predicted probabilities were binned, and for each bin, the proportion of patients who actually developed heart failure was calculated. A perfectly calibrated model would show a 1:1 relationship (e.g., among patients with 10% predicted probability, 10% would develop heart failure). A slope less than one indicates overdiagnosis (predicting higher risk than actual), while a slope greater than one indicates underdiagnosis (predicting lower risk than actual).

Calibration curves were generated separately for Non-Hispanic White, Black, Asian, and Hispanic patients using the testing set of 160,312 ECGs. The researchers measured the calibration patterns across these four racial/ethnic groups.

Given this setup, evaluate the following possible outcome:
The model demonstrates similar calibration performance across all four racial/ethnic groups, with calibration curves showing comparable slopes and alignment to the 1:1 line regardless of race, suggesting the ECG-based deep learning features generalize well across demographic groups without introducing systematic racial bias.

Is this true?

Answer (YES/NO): NO